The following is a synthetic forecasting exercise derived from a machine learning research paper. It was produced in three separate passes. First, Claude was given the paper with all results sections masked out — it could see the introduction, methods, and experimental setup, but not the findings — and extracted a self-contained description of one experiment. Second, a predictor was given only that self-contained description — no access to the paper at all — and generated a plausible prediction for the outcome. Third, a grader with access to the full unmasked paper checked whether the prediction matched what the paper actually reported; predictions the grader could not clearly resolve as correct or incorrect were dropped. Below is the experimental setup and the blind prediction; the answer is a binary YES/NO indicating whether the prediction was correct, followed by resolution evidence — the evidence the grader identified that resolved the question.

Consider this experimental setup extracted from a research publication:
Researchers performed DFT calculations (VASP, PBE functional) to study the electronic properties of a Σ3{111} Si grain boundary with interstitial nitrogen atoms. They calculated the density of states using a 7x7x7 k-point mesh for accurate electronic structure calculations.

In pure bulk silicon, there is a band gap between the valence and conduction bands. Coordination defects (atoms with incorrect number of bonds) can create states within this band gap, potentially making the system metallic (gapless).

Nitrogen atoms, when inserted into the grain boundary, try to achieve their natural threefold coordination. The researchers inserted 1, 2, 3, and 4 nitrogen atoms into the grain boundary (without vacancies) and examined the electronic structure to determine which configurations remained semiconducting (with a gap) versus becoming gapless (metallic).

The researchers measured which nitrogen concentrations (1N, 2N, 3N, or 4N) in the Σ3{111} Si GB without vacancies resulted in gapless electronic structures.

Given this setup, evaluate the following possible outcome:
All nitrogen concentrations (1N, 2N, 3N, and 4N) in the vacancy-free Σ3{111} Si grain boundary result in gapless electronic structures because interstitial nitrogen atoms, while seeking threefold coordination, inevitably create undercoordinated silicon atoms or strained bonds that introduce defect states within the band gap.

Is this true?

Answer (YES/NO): NO